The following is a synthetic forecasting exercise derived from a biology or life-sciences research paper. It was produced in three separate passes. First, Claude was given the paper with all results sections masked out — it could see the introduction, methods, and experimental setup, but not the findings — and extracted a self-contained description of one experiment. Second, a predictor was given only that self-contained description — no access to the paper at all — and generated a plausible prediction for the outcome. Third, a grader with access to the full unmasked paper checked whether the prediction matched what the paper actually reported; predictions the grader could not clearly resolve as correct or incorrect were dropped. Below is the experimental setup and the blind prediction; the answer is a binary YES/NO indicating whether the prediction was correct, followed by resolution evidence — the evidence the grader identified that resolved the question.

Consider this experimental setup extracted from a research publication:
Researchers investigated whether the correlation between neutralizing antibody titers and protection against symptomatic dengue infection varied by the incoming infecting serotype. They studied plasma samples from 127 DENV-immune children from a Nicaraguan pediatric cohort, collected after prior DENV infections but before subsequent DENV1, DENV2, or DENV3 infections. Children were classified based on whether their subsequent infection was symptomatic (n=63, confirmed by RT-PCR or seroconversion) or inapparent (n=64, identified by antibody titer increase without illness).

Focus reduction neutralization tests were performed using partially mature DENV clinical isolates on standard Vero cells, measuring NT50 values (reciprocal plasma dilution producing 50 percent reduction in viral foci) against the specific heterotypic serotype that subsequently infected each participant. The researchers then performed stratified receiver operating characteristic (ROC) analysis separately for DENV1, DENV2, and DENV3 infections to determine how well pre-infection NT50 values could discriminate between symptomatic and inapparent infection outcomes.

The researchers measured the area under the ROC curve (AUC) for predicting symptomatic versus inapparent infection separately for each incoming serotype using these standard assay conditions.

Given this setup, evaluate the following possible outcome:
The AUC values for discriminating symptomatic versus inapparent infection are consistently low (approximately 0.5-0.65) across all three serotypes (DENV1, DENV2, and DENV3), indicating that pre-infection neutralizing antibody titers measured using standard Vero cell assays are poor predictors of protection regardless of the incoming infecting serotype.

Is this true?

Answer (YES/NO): NO